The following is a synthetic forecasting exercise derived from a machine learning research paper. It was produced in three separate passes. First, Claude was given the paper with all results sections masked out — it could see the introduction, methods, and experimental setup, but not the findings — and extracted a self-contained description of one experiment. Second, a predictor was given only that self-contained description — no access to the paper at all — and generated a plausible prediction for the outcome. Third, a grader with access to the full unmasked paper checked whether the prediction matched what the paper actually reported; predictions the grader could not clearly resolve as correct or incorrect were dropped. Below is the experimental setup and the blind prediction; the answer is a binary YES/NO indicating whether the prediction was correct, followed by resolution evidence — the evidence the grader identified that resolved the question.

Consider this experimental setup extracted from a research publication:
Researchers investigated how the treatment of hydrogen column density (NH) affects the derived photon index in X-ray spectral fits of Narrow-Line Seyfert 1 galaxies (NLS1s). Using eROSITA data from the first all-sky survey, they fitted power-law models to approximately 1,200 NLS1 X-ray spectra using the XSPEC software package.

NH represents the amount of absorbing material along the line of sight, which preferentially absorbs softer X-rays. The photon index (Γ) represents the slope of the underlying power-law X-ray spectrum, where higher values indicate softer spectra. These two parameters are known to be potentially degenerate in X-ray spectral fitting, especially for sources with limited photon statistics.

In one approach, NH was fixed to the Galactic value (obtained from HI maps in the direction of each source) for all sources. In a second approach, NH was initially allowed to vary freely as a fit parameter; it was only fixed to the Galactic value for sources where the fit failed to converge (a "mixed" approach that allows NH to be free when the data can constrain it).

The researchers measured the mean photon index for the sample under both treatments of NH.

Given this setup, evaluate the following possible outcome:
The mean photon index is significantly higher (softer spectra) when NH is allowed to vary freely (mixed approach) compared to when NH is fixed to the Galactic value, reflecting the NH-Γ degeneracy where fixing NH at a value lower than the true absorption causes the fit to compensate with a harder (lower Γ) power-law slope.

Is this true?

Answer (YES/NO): YES